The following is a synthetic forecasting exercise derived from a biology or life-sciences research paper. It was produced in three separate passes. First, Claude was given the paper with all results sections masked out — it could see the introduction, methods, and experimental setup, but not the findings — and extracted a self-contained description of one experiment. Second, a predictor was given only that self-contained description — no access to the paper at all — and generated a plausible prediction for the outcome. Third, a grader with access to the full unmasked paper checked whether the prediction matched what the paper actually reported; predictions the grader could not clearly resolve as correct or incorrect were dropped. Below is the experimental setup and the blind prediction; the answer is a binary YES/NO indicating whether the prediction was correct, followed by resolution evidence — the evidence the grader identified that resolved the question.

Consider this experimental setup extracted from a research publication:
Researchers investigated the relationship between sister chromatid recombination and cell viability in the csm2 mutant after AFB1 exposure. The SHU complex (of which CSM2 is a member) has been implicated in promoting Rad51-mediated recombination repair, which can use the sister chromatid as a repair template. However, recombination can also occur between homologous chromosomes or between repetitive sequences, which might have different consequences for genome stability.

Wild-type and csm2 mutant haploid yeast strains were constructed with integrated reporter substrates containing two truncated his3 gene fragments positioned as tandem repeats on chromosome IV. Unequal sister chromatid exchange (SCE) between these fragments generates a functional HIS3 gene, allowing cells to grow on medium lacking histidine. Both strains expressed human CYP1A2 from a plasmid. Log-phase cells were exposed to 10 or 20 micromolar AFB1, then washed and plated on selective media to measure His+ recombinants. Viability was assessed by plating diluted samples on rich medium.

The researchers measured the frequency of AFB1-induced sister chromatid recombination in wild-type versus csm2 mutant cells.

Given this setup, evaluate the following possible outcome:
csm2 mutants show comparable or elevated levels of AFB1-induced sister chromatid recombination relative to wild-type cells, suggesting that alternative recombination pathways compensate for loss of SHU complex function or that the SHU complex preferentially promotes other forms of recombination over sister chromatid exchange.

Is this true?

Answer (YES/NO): NO